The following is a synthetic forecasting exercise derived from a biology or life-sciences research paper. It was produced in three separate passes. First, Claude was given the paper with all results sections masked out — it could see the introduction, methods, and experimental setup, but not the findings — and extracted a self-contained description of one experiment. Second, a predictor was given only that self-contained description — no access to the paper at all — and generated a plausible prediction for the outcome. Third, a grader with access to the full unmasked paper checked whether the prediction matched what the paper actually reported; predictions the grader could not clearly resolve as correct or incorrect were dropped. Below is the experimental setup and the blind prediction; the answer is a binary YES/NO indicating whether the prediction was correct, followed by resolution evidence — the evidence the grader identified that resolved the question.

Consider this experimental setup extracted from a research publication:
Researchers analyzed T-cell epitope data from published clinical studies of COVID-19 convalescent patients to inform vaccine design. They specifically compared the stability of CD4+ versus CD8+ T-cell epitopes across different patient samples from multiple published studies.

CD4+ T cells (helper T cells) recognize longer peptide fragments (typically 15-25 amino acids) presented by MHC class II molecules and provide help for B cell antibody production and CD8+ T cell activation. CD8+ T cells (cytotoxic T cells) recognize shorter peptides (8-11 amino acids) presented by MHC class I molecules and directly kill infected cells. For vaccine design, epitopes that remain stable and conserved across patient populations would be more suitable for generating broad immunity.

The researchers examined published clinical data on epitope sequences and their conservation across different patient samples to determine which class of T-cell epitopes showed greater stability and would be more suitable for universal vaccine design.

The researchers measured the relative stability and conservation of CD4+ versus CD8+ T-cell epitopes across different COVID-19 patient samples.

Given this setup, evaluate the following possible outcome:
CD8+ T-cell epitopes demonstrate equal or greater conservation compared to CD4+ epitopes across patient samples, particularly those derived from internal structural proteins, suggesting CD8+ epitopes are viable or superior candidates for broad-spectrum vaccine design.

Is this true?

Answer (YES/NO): NO